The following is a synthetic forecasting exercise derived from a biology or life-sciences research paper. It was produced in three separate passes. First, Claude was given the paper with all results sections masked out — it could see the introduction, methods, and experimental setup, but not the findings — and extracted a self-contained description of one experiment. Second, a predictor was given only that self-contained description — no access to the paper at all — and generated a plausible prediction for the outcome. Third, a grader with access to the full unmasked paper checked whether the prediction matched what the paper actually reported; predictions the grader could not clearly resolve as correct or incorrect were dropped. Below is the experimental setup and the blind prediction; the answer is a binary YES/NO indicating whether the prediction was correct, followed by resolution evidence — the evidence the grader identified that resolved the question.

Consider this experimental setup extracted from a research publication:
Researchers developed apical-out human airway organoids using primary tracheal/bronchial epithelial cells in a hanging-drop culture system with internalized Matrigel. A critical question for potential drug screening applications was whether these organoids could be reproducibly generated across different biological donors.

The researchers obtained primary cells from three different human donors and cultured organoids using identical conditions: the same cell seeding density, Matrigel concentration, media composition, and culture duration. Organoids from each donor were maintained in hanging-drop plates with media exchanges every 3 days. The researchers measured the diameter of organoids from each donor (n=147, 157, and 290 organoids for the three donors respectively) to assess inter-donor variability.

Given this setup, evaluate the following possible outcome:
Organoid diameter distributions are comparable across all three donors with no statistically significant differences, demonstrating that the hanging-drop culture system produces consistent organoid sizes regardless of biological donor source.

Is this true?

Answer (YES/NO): YES